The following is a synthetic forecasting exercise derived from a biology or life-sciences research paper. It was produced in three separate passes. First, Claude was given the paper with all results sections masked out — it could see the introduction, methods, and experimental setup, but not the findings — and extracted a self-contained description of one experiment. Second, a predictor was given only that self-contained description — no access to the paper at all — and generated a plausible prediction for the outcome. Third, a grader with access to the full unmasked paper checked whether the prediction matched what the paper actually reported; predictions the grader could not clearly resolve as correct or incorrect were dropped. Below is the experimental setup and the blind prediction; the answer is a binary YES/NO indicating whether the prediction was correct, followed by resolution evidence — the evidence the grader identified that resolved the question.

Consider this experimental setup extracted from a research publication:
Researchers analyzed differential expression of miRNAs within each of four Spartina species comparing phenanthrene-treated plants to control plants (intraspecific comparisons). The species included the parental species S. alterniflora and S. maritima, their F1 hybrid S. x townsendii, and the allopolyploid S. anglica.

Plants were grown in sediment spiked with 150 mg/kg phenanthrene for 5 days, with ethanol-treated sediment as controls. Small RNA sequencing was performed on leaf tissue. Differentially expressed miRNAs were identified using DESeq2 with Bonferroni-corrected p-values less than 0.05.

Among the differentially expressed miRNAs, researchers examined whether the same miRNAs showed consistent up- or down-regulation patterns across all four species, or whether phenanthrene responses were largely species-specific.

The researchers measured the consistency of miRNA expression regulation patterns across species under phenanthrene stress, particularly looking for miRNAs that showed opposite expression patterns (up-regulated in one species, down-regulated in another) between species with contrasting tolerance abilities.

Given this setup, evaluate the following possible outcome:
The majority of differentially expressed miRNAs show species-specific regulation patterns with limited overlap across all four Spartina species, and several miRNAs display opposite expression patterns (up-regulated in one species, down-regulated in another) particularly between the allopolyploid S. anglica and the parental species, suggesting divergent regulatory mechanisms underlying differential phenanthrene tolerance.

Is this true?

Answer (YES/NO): NO